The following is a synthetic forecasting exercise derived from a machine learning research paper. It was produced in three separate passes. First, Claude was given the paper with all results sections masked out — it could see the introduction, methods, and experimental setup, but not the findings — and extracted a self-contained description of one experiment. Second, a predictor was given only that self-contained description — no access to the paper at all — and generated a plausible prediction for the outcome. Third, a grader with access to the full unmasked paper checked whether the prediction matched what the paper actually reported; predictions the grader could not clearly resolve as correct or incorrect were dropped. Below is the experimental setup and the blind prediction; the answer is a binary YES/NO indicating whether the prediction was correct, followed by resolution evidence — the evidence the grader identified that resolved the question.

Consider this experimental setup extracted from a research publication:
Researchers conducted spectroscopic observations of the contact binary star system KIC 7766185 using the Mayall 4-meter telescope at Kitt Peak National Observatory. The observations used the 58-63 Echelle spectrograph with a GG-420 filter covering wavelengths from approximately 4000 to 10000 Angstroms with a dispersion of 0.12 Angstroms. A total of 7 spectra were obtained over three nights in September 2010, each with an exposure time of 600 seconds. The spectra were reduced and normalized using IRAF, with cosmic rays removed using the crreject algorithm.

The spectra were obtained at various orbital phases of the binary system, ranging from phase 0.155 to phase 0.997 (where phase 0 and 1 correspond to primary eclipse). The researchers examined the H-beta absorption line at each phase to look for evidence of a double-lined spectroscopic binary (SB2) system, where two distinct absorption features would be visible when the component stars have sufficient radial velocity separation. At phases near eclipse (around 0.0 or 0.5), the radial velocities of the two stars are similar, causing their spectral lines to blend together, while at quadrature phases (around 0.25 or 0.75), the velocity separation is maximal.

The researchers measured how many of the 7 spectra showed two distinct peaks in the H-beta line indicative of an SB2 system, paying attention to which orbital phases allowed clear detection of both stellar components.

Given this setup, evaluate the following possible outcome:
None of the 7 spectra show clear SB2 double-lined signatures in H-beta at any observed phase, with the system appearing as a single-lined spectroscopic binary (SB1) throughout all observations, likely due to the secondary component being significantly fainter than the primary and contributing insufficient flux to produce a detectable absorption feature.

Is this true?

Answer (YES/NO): NO